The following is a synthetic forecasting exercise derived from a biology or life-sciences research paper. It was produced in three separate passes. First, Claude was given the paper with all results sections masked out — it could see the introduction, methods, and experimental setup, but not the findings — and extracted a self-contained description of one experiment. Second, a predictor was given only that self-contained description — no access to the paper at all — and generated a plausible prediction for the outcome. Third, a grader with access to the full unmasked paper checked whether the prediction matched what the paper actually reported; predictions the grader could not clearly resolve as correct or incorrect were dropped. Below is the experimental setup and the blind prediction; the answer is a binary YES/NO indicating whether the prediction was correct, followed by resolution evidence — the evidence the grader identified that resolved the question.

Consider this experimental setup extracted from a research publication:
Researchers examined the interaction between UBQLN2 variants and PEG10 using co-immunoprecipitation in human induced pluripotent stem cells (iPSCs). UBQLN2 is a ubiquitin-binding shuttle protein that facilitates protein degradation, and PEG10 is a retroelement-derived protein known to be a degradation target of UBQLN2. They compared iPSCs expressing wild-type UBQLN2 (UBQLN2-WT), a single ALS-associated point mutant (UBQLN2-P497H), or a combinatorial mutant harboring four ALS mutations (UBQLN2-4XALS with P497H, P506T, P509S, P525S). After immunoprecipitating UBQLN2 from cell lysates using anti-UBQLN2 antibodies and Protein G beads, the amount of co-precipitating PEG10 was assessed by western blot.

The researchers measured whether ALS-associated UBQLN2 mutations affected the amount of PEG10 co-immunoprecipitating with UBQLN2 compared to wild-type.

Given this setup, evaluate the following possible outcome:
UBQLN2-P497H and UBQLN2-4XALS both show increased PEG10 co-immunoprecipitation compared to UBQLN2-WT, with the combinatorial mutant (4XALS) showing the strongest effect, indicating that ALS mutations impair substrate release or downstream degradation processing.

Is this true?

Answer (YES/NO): NO